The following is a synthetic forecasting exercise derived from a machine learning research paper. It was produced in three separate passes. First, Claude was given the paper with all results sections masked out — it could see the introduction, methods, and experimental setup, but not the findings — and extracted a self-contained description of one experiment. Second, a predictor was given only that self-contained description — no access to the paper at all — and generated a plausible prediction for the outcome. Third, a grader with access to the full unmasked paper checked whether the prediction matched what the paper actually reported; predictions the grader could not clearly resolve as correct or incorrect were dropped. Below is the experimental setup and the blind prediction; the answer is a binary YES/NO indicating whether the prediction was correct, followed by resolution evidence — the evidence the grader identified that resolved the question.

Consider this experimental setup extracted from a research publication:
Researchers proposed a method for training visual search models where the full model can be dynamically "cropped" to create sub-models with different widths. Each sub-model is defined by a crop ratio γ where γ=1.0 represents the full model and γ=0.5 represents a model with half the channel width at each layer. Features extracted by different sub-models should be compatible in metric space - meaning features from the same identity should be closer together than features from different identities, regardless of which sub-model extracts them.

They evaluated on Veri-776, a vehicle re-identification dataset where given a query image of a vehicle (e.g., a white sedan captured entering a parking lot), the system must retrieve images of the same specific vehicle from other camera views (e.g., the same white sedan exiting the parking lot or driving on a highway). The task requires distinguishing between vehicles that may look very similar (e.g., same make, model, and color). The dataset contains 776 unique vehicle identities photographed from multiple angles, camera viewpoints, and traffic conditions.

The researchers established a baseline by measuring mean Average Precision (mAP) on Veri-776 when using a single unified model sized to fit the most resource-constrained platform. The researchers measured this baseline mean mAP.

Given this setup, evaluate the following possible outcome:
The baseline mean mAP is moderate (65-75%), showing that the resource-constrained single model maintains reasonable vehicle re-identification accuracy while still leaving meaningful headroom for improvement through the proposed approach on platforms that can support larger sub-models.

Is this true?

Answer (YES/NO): NO